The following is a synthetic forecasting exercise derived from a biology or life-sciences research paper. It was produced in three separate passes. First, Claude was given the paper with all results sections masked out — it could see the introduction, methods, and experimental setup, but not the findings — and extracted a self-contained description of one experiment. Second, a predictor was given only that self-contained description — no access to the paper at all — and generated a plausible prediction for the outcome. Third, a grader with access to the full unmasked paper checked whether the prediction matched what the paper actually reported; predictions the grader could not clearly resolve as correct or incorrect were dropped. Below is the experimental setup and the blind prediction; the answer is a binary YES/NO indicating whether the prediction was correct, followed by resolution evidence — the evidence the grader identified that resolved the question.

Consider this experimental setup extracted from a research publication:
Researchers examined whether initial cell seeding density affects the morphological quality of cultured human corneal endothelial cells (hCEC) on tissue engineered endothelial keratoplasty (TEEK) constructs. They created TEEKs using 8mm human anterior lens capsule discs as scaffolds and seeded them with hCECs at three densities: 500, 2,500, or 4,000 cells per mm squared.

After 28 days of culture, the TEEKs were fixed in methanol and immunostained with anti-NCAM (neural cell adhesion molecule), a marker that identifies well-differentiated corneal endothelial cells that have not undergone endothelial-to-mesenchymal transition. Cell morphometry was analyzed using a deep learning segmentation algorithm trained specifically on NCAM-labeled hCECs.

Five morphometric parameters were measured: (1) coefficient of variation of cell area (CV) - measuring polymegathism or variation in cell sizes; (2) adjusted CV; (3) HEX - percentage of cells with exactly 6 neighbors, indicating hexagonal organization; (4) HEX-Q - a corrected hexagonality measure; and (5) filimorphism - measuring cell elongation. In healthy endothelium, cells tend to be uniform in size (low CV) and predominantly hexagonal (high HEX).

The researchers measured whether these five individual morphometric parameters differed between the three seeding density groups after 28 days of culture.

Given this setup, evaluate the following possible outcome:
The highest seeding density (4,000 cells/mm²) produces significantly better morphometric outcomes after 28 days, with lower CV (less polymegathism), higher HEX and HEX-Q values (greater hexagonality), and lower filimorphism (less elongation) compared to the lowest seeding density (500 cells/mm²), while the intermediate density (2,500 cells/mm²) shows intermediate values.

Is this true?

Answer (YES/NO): NO